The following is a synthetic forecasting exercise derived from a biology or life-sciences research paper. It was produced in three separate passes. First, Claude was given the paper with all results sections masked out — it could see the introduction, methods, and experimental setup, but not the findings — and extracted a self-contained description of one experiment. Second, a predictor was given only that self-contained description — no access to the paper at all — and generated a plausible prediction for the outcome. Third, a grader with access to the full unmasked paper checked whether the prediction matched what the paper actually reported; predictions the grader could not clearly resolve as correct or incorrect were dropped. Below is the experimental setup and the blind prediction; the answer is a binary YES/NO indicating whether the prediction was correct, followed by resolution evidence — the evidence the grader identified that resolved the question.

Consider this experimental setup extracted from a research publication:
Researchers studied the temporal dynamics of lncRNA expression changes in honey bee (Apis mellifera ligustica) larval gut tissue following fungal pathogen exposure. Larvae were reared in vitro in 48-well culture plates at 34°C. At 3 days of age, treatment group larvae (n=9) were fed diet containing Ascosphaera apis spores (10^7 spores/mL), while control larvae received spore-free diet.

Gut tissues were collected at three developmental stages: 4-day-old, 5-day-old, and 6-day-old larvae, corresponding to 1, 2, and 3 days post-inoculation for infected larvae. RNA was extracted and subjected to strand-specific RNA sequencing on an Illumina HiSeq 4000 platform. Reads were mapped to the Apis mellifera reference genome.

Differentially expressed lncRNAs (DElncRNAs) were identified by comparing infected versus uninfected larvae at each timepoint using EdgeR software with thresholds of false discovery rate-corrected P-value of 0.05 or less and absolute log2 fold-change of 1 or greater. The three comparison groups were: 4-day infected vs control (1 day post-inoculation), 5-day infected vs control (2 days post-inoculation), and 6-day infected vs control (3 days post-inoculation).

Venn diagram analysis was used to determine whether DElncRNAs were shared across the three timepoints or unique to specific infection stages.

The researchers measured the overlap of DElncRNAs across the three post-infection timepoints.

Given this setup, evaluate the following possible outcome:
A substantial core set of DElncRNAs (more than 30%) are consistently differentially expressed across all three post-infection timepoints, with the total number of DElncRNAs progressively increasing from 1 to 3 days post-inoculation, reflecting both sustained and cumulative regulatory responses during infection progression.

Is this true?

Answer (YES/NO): NO